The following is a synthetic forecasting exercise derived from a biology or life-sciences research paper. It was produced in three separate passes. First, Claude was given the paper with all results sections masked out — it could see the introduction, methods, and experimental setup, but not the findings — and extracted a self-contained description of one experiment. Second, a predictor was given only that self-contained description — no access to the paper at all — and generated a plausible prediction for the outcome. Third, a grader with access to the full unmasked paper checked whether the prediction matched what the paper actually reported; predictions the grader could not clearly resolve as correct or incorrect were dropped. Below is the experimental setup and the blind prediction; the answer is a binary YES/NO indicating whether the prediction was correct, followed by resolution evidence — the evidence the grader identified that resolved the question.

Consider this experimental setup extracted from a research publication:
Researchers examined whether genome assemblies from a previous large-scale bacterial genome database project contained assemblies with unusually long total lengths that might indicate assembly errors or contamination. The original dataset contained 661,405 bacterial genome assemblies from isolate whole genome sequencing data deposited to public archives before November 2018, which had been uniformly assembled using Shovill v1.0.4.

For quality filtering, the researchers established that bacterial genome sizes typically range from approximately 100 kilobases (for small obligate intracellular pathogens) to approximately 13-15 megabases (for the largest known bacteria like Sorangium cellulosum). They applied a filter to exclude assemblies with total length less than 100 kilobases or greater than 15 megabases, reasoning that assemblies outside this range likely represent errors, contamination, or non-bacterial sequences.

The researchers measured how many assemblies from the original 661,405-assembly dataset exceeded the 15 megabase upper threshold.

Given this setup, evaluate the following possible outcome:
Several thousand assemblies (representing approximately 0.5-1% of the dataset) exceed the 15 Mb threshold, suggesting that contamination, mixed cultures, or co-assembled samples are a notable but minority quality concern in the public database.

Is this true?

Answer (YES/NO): NO